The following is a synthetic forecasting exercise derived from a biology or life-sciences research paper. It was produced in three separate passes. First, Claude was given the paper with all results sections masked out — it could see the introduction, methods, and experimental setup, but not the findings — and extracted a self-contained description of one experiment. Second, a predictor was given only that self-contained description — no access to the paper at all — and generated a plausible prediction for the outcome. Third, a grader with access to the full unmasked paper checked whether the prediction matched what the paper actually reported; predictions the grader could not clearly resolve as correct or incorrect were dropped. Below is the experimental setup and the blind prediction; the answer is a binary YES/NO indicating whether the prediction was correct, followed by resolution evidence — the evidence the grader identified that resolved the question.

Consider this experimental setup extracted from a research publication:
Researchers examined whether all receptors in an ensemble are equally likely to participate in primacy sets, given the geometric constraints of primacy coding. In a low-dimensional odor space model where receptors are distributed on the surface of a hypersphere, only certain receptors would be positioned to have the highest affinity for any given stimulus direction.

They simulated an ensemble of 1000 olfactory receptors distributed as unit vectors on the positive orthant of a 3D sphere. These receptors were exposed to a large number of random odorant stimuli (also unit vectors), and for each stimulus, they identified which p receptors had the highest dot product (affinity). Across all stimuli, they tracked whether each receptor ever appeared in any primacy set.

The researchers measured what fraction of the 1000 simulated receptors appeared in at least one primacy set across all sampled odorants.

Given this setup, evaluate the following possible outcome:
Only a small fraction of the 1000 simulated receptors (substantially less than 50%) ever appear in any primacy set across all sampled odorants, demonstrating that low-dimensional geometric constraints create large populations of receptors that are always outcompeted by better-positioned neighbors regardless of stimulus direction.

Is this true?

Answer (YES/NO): NO